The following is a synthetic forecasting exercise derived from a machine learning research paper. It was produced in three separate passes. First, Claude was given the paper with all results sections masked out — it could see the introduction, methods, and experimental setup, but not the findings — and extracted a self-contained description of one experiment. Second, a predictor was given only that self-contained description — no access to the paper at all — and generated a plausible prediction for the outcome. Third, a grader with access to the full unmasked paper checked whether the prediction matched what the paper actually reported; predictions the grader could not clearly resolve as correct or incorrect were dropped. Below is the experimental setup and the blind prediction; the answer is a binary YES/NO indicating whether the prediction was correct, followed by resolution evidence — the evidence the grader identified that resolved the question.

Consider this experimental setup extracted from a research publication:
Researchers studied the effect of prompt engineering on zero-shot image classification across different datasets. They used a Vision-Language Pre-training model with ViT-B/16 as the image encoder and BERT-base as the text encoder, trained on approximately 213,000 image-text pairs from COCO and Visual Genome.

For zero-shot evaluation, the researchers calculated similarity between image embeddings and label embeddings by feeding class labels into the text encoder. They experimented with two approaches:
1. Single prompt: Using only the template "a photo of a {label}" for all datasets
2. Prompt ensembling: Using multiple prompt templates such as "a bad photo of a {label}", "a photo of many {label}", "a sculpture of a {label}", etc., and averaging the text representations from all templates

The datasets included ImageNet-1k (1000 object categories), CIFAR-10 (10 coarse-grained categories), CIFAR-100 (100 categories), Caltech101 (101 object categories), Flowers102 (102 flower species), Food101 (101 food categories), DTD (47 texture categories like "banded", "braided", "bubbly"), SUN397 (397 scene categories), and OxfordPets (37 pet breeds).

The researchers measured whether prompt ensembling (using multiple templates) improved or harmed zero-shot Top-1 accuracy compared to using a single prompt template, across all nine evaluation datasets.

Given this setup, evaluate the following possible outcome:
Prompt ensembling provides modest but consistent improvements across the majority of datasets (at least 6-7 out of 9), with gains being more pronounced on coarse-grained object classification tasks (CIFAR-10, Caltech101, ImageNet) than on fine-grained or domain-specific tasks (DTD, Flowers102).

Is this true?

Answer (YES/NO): NO